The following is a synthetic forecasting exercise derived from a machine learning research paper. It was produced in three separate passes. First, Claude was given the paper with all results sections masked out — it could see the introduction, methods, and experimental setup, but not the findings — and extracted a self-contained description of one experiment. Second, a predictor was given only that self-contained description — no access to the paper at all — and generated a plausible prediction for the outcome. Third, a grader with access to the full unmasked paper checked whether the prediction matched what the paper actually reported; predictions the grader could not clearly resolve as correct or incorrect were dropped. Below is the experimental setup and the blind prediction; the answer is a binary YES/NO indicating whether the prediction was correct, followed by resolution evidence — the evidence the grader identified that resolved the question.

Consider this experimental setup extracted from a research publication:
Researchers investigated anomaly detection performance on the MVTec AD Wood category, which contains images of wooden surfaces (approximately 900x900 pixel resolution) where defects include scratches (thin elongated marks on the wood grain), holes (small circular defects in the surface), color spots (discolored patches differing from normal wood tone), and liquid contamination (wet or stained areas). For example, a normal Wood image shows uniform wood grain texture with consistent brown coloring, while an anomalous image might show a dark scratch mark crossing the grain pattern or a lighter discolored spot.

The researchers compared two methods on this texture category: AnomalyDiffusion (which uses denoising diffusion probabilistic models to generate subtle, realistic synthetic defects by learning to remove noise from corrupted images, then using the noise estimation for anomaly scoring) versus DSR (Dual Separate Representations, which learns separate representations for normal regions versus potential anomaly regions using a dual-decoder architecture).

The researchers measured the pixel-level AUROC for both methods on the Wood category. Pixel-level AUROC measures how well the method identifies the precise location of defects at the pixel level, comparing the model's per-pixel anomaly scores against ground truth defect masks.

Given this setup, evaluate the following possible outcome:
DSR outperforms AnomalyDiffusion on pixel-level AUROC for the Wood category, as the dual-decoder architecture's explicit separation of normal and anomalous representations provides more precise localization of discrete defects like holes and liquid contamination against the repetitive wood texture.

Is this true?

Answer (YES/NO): NO